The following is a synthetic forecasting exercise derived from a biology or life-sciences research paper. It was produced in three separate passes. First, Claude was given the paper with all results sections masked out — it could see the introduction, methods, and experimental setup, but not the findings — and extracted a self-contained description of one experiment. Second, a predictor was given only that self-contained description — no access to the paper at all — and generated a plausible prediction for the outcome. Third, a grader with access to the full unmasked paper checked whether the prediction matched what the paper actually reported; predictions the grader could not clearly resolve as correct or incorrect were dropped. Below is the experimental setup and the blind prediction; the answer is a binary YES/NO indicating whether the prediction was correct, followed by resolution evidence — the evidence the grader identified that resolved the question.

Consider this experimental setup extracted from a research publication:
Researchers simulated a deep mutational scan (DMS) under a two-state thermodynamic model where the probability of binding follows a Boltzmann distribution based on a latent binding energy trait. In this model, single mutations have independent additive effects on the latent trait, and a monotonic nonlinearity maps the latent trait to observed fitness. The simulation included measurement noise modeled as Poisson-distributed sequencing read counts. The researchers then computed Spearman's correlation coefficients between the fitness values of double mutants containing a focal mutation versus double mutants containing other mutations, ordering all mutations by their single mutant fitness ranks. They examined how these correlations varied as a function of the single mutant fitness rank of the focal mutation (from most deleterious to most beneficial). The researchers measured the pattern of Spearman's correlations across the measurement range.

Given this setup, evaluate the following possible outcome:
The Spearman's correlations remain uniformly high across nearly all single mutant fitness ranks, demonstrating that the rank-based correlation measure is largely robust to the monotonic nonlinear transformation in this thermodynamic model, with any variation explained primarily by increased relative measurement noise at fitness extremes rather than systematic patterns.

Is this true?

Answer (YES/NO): NO